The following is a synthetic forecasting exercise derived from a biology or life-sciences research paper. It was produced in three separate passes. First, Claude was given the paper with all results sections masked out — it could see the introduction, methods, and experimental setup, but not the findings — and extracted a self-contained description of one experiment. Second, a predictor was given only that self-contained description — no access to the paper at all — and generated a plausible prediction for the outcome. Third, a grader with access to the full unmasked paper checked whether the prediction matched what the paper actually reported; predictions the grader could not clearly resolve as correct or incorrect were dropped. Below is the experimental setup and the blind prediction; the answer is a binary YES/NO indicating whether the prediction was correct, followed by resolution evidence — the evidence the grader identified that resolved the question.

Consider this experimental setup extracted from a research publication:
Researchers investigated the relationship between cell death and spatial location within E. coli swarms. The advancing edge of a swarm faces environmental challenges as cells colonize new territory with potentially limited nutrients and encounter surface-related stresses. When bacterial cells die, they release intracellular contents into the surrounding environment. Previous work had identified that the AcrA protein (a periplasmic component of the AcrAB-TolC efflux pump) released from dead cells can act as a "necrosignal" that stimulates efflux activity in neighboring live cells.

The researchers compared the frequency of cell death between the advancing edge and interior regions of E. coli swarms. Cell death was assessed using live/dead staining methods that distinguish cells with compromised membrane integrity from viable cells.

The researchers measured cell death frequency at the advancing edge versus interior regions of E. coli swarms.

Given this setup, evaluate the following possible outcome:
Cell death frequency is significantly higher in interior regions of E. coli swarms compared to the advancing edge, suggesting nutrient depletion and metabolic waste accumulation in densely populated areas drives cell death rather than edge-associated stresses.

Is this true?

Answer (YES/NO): NO